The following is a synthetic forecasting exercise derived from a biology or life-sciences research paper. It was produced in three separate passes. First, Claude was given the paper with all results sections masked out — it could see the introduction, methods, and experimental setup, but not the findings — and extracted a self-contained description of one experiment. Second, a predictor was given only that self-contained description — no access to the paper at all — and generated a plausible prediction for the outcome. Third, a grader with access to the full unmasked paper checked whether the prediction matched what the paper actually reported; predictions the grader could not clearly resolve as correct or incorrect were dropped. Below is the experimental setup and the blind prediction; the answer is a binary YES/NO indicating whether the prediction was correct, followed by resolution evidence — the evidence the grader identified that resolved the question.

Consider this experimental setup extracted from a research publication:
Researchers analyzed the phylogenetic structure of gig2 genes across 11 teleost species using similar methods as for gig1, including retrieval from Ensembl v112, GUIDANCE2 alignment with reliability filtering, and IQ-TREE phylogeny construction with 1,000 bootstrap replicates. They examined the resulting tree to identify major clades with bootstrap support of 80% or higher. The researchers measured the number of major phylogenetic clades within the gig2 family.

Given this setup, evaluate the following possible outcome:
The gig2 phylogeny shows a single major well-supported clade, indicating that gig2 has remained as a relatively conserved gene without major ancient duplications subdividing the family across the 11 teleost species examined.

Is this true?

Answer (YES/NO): NO